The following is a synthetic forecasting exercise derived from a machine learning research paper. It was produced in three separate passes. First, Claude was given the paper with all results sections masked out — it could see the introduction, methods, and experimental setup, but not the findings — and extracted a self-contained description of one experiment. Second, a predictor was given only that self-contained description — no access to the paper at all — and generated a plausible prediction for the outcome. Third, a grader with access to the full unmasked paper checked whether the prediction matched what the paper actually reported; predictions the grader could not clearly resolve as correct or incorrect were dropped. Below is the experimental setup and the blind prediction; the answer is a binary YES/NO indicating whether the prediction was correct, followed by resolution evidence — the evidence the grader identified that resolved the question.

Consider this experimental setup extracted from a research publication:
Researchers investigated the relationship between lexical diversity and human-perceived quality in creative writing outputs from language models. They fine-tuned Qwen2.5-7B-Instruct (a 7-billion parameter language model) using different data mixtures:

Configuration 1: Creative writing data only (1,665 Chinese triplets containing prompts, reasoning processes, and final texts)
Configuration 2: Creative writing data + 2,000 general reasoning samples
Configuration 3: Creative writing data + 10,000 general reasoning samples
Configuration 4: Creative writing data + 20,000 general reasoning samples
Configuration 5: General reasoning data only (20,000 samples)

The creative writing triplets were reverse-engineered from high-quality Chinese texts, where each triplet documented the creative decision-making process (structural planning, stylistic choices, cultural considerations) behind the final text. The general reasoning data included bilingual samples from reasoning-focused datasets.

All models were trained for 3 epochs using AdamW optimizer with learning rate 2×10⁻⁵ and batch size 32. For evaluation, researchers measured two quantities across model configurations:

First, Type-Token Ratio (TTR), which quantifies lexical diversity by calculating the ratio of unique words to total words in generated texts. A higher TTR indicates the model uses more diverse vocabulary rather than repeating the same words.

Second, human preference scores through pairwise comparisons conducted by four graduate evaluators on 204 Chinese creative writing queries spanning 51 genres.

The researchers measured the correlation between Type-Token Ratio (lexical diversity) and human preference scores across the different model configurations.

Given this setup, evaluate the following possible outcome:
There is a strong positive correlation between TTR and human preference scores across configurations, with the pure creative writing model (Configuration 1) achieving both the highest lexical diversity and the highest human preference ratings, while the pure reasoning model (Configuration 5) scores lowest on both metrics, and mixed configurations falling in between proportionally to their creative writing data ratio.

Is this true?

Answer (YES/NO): NO